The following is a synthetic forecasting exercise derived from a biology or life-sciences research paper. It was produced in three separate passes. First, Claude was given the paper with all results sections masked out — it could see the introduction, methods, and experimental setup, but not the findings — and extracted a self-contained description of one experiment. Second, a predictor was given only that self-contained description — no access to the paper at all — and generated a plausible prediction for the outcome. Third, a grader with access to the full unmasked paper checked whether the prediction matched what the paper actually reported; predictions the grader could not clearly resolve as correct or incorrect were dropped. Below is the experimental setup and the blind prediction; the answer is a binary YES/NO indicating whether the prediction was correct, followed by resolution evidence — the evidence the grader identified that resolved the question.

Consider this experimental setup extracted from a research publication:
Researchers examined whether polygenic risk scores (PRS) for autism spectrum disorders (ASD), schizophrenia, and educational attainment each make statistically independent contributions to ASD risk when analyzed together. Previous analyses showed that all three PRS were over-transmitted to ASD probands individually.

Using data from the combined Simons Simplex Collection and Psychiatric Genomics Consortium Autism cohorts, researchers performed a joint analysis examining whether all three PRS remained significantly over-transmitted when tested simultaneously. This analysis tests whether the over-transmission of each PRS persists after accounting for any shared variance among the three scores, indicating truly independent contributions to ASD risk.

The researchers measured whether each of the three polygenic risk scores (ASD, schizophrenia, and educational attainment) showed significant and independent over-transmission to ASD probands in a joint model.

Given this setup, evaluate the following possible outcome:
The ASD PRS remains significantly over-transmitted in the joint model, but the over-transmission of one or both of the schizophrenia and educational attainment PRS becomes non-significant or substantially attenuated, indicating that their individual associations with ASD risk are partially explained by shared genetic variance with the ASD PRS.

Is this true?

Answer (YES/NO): NO